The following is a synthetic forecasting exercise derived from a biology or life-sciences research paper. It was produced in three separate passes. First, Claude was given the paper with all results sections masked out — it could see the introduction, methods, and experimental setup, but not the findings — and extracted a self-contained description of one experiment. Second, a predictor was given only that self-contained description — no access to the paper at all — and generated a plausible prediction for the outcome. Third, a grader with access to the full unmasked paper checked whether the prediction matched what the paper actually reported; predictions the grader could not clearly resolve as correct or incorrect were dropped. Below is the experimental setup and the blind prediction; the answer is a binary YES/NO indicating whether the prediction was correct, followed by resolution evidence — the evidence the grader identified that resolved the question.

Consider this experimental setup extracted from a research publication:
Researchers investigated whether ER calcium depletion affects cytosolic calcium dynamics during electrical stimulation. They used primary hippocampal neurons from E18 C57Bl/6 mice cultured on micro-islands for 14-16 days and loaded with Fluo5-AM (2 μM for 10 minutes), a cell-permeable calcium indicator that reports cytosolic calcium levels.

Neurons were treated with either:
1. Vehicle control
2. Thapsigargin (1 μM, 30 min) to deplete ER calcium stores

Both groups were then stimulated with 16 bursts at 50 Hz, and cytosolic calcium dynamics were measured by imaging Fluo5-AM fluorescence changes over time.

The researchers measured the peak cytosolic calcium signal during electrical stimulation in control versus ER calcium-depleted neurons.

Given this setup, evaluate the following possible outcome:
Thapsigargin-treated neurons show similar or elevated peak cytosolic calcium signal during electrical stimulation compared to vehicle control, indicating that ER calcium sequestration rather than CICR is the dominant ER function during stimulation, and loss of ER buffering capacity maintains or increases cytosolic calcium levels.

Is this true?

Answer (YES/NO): NO